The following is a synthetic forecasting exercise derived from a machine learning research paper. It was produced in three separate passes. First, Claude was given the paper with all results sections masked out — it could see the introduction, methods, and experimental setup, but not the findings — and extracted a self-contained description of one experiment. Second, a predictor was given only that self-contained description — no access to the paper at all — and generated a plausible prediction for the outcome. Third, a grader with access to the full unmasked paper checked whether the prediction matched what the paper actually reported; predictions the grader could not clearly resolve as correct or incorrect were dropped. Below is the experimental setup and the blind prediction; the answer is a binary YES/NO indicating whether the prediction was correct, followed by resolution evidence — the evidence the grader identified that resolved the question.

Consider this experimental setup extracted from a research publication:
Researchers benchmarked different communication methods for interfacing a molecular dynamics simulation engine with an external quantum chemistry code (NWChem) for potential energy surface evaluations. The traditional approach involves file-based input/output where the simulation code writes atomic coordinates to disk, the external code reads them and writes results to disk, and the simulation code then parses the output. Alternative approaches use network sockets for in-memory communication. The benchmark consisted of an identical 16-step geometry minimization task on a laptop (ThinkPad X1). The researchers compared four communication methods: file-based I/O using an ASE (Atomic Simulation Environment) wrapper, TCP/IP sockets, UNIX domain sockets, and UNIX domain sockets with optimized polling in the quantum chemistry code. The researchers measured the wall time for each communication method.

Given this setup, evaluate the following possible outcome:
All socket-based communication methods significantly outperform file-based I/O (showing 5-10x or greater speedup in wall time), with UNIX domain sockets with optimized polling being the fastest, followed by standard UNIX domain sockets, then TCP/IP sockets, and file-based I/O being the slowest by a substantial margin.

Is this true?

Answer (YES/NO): NO